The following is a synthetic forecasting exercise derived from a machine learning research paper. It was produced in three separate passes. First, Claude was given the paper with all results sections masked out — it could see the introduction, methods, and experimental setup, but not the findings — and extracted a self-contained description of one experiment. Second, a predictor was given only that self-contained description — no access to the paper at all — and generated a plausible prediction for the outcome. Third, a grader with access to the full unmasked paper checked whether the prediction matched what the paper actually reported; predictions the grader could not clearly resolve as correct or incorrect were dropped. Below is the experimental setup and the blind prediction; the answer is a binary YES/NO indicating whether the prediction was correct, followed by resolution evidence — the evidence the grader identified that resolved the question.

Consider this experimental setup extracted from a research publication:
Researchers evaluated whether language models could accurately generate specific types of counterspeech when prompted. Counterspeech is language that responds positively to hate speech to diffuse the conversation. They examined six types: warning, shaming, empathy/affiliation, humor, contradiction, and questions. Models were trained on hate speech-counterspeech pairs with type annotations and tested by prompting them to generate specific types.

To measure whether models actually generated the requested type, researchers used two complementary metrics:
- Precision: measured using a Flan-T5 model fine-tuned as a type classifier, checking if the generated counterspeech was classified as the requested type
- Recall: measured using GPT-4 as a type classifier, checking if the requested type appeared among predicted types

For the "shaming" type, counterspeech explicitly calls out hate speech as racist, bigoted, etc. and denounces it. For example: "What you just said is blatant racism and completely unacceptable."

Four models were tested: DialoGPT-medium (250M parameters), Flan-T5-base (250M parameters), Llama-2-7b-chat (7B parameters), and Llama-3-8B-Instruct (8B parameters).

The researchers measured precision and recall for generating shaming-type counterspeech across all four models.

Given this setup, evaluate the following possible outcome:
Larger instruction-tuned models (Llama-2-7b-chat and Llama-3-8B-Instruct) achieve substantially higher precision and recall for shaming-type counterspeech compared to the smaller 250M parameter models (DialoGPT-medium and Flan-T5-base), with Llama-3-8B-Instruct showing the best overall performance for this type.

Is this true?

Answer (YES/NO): NO